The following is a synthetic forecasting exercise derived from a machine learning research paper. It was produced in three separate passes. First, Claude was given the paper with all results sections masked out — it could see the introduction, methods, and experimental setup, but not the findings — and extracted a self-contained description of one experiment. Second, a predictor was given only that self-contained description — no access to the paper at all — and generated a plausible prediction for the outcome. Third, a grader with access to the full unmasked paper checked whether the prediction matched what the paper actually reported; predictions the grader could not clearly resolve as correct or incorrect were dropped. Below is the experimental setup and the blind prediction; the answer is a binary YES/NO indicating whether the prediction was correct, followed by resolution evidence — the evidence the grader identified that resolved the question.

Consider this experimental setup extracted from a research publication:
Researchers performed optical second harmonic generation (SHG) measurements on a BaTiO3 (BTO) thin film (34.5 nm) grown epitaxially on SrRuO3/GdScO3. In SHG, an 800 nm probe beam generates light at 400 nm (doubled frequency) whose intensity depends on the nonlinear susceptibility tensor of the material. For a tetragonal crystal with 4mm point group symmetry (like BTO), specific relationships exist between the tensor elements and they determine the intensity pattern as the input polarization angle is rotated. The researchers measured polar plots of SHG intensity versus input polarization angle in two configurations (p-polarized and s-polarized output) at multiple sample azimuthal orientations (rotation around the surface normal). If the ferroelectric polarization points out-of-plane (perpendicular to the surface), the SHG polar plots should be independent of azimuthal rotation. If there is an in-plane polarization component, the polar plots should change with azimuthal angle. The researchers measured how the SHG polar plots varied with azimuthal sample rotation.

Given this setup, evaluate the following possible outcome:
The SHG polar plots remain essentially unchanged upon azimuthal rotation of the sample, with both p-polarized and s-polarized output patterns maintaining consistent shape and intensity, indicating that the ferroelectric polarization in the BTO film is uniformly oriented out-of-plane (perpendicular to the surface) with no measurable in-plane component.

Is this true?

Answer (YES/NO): YES